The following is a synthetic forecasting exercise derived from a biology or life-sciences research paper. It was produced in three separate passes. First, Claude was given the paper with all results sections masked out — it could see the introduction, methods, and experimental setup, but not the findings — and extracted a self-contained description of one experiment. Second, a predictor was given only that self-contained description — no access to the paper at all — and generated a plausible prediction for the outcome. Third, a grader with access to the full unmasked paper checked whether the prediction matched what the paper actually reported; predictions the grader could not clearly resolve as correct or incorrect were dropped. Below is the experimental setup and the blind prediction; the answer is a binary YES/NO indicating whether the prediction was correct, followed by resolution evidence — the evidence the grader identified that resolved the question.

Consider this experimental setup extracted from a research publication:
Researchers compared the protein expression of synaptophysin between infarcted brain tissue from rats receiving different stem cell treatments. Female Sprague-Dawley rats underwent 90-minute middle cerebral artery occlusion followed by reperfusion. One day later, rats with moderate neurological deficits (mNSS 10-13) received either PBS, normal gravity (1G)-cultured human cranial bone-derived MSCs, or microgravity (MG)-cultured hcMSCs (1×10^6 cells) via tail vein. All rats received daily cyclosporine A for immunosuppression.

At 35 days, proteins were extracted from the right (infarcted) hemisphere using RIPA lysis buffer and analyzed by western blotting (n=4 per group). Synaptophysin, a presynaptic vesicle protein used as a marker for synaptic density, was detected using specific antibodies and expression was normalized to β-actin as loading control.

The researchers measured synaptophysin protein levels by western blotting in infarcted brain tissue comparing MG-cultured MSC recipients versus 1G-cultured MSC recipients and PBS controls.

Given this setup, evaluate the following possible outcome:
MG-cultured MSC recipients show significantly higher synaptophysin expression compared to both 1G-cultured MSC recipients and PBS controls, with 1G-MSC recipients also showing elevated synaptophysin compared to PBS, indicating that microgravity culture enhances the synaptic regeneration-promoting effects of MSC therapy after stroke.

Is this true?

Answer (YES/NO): NO